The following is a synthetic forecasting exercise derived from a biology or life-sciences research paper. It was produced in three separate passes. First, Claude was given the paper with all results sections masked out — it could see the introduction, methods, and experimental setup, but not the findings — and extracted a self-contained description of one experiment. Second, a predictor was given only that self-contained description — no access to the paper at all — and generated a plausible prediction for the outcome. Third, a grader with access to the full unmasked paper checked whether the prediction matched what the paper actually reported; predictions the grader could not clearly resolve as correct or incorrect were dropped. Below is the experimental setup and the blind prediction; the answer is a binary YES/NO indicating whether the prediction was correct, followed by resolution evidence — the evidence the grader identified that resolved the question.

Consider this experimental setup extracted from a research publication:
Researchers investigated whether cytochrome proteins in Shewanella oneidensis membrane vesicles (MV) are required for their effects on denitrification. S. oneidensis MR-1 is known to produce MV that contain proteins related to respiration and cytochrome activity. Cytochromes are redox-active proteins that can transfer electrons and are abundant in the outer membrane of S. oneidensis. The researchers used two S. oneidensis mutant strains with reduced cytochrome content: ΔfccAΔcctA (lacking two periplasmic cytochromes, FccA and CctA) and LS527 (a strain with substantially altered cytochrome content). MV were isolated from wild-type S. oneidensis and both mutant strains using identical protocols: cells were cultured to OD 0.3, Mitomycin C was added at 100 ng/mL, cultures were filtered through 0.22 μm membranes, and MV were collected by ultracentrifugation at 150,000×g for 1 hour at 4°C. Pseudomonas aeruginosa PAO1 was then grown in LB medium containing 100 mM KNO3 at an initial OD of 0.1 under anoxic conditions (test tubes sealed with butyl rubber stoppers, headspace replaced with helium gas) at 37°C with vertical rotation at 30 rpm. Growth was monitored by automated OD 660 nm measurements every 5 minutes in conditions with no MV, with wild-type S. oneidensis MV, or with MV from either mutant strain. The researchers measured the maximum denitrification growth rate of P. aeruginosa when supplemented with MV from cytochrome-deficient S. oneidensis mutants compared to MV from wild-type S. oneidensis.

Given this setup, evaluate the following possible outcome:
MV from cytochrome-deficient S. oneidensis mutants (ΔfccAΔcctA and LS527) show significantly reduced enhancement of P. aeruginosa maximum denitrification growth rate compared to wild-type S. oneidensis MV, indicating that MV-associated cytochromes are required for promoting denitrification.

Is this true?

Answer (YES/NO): NO